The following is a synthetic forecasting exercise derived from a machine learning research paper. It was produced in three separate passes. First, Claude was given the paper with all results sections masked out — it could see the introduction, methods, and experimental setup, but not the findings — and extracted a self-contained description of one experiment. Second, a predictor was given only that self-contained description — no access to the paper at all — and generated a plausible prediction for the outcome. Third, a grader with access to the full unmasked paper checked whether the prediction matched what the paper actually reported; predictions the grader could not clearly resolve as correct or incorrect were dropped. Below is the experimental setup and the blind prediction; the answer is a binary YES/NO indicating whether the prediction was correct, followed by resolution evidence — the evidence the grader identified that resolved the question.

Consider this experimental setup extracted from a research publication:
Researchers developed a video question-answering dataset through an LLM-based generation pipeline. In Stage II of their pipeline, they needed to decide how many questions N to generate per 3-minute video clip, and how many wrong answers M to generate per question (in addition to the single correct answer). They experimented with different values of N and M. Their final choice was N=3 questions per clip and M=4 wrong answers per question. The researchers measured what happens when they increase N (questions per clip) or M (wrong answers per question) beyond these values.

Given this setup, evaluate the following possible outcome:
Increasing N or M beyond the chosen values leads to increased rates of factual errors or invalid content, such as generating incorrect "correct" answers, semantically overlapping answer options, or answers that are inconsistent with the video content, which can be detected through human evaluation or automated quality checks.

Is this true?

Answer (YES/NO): NO